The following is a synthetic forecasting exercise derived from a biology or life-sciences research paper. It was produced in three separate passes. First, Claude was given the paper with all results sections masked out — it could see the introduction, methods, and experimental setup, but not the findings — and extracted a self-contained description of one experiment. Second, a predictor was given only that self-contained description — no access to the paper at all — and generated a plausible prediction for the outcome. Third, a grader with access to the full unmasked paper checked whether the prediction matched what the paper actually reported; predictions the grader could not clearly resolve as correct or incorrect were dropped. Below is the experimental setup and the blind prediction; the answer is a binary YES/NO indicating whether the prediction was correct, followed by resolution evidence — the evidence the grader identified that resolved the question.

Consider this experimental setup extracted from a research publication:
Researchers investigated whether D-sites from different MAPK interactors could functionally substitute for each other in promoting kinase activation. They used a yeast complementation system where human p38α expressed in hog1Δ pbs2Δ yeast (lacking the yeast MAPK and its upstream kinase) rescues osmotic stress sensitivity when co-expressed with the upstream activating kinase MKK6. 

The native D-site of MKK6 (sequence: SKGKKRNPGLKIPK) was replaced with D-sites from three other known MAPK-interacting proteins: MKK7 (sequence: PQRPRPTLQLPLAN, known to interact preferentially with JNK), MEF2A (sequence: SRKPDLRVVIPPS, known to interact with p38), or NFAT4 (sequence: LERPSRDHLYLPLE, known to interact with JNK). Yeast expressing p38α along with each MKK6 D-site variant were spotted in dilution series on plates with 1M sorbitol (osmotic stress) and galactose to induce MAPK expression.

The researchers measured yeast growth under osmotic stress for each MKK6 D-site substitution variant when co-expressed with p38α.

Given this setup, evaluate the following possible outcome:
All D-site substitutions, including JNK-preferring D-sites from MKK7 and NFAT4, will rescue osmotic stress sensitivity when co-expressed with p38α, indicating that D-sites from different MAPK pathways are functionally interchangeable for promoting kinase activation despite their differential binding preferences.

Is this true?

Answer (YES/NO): NO